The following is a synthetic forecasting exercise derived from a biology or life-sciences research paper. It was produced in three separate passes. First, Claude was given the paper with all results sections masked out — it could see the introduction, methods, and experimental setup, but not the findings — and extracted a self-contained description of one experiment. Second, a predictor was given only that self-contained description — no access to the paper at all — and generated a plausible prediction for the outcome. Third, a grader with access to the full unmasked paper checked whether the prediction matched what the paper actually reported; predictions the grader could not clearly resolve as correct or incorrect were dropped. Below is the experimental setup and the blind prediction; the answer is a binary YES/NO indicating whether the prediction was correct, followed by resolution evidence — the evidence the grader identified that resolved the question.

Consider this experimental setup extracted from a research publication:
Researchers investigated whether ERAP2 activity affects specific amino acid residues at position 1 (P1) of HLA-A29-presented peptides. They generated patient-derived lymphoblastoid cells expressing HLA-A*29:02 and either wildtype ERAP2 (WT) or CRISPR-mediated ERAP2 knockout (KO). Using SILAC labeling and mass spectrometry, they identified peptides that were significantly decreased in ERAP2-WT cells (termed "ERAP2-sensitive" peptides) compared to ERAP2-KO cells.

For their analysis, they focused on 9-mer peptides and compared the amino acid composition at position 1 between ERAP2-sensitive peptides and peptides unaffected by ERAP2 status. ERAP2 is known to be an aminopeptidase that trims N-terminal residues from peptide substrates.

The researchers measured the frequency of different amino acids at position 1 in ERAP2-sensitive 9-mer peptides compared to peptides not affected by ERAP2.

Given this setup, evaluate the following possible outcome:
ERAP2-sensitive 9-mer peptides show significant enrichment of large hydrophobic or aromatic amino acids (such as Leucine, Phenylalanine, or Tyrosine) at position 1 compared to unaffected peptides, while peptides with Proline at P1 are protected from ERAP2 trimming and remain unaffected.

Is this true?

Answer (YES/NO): NO